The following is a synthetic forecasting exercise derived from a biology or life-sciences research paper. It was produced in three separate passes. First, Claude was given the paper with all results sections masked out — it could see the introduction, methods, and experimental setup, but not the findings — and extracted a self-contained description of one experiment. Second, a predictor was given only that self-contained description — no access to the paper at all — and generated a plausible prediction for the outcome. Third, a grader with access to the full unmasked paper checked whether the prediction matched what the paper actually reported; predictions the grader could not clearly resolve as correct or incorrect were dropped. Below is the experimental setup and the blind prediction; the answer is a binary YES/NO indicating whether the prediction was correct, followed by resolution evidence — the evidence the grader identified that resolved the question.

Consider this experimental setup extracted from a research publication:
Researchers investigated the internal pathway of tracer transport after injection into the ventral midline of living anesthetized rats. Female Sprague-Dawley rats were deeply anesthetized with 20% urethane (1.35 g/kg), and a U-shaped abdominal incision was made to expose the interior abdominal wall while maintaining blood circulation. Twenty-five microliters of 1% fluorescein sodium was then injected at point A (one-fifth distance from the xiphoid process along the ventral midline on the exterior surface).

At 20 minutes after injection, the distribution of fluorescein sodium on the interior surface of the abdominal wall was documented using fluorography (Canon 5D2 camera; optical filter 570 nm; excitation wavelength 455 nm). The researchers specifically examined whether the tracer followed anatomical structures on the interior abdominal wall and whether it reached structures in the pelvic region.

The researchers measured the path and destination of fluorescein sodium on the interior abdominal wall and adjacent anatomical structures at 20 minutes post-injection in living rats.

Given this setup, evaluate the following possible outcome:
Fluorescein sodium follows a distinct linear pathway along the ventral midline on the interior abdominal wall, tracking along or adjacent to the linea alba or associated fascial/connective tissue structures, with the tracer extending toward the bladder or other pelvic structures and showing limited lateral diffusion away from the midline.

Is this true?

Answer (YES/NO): YES